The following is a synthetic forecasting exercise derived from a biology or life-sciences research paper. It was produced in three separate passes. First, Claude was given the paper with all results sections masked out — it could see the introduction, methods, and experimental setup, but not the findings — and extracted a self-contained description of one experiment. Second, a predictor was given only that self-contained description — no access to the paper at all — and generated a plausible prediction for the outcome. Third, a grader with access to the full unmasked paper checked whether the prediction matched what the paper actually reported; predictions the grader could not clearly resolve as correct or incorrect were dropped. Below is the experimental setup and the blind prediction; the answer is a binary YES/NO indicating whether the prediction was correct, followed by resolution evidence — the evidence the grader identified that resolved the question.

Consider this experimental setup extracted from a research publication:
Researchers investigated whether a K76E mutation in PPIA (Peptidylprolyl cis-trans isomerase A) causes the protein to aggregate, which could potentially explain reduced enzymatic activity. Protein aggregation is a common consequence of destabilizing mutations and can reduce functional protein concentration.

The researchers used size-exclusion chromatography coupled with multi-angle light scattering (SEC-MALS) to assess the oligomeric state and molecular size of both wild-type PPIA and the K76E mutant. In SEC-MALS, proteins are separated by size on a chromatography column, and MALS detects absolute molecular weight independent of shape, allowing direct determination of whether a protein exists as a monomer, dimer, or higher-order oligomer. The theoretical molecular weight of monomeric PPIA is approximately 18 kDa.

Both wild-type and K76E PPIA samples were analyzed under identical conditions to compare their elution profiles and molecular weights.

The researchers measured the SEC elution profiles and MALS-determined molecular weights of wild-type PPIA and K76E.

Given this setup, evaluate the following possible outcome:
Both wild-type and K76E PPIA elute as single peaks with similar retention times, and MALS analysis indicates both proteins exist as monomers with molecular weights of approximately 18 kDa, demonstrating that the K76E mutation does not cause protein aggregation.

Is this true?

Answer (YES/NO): YES